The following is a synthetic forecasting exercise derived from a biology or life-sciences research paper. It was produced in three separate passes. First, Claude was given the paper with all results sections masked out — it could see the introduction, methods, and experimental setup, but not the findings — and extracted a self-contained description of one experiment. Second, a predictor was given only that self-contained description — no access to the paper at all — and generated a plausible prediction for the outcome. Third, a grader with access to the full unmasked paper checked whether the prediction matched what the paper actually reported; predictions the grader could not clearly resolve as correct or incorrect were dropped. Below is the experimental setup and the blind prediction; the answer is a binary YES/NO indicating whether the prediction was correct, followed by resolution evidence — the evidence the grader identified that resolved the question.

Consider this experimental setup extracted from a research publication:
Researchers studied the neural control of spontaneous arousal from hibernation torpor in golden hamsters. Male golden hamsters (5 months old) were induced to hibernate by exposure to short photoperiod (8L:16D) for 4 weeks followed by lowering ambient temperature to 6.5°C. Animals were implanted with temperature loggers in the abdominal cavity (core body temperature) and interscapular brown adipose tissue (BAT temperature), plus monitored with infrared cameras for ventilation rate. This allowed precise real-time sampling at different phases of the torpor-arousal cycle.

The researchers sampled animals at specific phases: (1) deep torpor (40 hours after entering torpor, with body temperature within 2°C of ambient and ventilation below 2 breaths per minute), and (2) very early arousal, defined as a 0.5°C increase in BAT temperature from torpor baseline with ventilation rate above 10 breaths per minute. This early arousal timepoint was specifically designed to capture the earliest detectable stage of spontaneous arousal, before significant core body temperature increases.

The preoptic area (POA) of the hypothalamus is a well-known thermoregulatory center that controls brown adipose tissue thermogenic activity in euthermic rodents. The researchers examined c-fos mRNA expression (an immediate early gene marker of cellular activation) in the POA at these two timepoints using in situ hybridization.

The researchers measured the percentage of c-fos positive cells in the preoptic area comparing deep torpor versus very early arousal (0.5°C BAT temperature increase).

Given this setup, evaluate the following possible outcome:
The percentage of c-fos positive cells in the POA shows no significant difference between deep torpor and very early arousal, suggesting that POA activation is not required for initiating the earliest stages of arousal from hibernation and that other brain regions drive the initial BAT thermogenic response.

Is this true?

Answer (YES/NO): NO